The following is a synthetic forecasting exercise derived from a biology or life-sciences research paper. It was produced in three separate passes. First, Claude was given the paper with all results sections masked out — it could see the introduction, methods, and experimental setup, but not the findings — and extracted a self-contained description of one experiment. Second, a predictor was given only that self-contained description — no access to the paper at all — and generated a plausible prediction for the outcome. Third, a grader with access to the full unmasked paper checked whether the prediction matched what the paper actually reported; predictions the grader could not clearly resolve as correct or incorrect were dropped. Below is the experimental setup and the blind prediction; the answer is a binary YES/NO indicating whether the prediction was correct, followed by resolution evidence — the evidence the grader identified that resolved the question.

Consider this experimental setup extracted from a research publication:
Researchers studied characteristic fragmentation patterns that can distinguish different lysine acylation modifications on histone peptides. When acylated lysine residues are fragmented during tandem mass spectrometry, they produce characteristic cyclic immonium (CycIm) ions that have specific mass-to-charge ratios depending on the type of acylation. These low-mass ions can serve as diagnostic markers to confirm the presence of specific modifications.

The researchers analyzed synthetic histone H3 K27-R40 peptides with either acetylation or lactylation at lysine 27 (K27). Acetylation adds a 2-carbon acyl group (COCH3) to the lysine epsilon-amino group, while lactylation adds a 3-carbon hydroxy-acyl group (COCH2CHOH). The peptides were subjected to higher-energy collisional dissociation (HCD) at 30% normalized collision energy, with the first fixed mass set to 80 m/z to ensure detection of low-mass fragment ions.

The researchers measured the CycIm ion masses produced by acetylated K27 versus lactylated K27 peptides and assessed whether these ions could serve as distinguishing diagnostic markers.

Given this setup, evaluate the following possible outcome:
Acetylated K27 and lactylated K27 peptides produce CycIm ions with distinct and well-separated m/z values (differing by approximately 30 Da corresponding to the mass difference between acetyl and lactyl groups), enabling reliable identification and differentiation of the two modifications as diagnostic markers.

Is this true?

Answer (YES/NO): YES